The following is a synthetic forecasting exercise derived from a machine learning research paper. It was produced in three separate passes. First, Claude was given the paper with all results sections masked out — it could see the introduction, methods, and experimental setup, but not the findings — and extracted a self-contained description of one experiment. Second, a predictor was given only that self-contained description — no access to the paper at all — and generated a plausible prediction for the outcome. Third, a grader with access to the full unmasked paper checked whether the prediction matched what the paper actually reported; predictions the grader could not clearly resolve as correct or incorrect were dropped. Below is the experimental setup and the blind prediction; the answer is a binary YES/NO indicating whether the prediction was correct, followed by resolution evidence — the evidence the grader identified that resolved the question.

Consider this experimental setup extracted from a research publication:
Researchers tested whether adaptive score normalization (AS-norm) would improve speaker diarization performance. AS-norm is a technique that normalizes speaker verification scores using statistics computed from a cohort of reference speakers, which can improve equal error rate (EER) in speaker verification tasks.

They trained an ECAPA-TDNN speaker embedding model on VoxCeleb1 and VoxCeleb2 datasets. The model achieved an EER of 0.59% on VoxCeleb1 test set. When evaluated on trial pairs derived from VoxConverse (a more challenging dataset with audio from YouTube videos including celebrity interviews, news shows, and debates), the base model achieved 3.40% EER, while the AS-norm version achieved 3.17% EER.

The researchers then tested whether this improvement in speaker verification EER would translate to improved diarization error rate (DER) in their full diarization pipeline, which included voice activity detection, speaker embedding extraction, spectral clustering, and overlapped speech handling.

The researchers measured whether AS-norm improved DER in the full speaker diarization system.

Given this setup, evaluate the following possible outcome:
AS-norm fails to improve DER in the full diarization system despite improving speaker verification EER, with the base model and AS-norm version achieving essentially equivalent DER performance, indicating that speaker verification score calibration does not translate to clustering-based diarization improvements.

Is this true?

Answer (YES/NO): YES